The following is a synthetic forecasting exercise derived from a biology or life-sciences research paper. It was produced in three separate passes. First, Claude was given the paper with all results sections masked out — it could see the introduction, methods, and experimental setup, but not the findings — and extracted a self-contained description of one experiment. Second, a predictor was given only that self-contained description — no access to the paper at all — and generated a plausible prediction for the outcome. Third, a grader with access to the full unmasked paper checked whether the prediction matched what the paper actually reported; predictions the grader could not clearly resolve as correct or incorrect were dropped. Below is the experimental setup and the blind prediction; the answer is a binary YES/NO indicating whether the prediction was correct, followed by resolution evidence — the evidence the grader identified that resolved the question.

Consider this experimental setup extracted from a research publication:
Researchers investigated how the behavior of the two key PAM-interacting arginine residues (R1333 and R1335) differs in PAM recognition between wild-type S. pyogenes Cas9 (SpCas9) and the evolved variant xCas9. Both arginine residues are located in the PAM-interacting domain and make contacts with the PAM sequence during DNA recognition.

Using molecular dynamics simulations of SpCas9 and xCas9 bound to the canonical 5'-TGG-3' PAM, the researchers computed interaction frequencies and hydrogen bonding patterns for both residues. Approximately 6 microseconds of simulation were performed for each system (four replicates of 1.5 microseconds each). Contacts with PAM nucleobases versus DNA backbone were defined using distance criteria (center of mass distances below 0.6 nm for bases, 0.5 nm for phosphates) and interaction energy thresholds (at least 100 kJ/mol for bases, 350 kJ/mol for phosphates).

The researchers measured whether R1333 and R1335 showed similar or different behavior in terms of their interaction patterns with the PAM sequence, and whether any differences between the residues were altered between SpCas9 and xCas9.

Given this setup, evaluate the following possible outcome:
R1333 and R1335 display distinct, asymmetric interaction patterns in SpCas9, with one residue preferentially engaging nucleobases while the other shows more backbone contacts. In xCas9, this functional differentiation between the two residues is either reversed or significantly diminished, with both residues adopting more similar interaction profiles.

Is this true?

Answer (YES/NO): NO